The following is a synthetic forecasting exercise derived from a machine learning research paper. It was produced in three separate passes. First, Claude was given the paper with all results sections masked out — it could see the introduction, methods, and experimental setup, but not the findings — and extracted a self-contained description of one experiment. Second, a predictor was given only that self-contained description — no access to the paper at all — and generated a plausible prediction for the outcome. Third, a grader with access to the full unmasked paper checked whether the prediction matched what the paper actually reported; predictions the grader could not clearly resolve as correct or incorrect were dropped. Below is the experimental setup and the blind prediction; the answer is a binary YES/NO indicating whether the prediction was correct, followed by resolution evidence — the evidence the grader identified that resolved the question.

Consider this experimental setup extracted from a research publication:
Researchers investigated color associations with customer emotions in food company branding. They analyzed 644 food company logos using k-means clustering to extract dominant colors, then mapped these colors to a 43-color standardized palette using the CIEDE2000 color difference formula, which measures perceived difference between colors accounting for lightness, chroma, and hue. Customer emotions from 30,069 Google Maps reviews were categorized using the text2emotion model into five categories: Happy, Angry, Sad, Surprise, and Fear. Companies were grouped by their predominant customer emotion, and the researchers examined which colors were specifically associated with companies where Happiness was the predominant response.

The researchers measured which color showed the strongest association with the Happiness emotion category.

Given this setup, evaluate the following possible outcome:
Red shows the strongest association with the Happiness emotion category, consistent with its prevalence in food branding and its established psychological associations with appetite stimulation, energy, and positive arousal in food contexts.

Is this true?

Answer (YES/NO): NO